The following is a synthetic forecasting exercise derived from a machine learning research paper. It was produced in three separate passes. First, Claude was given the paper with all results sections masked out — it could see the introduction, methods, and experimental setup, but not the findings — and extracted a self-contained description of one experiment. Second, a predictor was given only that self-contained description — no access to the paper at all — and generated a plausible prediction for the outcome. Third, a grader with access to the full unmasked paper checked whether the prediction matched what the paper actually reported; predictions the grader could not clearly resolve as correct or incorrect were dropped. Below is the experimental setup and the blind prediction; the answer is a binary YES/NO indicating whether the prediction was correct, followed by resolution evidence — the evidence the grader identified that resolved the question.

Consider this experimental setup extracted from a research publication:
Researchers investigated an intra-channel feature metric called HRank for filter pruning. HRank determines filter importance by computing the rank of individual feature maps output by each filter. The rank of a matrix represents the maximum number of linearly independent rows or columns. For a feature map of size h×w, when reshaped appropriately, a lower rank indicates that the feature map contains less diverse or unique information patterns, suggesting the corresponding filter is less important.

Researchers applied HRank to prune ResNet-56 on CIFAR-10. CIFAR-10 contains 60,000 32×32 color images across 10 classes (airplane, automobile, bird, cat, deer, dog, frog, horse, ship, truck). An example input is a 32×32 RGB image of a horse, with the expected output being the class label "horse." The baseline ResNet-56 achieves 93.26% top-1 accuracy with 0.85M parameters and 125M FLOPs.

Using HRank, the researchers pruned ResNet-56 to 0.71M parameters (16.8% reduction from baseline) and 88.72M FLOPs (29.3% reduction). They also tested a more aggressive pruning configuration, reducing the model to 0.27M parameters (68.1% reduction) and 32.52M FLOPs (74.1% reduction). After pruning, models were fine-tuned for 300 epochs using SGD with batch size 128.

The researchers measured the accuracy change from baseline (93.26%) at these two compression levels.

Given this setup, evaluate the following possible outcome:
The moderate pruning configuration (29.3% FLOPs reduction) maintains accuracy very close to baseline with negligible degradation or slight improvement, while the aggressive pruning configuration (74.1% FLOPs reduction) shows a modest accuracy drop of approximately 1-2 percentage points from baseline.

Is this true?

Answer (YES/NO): NO